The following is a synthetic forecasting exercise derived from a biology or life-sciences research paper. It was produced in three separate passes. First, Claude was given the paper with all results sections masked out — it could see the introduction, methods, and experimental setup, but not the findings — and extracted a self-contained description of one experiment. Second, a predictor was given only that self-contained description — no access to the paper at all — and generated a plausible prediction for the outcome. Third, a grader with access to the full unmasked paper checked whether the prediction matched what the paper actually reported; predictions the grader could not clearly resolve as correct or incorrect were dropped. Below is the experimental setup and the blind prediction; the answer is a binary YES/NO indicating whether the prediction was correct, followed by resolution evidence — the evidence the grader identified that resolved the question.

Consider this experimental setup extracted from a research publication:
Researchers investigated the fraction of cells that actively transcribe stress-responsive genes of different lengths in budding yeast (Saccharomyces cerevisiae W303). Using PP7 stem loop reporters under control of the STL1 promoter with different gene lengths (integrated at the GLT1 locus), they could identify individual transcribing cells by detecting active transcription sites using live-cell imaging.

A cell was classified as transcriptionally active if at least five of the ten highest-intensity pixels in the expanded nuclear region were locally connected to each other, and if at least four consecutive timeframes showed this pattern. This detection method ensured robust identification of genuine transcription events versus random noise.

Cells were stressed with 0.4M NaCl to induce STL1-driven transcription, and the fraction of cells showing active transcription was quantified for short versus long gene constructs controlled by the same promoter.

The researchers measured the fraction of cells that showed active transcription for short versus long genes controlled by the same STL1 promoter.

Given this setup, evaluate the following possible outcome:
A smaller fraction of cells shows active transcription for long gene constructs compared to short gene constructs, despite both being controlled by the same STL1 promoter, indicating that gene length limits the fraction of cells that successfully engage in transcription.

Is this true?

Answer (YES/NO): NO